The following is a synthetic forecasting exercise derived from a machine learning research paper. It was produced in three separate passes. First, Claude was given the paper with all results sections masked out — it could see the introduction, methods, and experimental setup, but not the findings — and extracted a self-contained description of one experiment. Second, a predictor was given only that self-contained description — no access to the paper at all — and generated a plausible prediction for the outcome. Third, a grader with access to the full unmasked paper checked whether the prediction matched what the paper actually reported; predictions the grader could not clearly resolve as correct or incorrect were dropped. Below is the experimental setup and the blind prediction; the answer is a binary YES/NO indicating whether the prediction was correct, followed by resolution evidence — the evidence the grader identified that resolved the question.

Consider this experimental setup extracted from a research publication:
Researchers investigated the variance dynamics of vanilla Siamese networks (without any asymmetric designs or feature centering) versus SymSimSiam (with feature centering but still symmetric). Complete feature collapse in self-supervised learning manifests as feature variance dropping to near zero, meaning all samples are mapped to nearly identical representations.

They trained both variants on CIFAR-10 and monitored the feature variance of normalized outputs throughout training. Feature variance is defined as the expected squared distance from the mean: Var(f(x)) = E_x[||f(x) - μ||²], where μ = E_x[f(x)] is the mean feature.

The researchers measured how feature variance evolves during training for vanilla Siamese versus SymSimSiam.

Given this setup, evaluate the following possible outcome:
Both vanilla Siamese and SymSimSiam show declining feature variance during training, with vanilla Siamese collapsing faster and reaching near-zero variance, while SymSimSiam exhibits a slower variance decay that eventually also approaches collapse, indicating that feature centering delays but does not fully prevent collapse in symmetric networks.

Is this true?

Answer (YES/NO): NO